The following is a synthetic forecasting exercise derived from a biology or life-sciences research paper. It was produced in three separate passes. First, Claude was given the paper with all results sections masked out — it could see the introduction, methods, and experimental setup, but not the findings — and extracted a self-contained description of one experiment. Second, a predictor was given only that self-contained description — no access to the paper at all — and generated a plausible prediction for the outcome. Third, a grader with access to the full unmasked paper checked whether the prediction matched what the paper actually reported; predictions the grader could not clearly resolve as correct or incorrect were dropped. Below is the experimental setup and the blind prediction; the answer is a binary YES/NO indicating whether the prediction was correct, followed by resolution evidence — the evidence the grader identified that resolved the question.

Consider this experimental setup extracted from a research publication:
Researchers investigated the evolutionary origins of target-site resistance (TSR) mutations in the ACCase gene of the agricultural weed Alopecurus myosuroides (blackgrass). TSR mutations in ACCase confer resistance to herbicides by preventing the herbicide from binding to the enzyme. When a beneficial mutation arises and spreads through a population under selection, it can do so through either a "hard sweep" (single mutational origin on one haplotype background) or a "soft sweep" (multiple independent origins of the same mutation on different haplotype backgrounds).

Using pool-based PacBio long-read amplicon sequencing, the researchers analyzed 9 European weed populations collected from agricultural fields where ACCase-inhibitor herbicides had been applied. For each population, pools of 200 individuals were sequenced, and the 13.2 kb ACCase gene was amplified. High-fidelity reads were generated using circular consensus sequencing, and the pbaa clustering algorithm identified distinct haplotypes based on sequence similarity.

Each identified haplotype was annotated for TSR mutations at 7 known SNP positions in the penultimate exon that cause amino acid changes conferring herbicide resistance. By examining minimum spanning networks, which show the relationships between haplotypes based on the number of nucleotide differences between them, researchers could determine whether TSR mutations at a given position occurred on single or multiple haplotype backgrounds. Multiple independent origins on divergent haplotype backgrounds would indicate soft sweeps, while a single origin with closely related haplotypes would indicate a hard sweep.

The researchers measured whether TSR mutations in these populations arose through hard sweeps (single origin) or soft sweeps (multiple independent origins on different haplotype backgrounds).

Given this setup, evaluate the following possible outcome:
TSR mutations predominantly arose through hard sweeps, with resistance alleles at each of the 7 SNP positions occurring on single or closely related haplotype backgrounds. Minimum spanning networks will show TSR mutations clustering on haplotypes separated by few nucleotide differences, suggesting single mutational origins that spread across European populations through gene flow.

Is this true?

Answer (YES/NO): NO